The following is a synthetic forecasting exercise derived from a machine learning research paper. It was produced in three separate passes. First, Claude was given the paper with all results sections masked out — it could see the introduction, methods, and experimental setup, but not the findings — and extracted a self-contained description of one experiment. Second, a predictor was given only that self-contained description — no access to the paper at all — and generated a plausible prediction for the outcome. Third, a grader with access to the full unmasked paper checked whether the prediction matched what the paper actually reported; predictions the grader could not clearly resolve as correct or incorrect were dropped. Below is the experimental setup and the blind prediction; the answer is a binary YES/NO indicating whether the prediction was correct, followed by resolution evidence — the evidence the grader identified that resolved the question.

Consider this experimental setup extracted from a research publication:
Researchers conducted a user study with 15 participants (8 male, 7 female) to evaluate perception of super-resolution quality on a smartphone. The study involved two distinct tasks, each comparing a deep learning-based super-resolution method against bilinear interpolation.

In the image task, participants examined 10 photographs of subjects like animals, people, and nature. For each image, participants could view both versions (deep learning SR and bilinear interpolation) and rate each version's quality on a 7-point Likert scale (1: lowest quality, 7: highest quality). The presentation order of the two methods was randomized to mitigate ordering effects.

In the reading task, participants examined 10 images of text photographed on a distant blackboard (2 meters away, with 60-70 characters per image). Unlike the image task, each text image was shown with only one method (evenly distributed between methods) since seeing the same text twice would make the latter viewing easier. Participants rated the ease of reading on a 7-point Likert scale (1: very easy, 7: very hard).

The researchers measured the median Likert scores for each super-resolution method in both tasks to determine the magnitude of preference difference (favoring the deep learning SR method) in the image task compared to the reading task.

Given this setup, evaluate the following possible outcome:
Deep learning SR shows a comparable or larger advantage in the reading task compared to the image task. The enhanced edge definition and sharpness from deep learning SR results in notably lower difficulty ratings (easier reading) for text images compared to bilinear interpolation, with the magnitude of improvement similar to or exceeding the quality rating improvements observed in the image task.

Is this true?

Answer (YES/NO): NO